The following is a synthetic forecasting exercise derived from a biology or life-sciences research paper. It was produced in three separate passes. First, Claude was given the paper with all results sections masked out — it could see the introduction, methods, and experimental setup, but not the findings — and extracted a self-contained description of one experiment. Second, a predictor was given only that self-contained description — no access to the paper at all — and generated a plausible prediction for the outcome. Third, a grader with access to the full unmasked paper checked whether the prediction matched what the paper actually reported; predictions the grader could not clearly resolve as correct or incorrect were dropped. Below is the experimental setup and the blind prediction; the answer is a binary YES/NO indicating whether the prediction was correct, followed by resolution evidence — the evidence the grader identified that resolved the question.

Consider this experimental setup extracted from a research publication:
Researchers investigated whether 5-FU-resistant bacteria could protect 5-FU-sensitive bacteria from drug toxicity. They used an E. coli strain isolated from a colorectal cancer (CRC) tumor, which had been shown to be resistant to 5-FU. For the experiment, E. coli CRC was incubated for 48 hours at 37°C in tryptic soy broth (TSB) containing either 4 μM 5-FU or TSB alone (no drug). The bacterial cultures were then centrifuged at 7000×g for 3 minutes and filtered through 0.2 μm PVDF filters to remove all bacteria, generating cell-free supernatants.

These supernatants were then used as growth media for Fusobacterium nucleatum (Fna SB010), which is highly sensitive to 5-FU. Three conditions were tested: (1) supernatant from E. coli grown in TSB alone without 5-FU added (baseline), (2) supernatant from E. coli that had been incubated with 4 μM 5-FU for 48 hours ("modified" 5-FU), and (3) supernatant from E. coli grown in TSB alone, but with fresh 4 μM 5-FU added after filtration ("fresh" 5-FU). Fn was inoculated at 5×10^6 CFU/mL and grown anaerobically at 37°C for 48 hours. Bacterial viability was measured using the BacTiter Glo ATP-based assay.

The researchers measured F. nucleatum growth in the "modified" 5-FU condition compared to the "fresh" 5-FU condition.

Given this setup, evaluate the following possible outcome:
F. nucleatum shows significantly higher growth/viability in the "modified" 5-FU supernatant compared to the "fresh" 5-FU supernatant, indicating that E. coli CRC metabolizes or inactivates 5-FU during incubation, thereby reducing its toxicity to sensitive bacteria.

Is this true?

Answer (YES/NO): YES